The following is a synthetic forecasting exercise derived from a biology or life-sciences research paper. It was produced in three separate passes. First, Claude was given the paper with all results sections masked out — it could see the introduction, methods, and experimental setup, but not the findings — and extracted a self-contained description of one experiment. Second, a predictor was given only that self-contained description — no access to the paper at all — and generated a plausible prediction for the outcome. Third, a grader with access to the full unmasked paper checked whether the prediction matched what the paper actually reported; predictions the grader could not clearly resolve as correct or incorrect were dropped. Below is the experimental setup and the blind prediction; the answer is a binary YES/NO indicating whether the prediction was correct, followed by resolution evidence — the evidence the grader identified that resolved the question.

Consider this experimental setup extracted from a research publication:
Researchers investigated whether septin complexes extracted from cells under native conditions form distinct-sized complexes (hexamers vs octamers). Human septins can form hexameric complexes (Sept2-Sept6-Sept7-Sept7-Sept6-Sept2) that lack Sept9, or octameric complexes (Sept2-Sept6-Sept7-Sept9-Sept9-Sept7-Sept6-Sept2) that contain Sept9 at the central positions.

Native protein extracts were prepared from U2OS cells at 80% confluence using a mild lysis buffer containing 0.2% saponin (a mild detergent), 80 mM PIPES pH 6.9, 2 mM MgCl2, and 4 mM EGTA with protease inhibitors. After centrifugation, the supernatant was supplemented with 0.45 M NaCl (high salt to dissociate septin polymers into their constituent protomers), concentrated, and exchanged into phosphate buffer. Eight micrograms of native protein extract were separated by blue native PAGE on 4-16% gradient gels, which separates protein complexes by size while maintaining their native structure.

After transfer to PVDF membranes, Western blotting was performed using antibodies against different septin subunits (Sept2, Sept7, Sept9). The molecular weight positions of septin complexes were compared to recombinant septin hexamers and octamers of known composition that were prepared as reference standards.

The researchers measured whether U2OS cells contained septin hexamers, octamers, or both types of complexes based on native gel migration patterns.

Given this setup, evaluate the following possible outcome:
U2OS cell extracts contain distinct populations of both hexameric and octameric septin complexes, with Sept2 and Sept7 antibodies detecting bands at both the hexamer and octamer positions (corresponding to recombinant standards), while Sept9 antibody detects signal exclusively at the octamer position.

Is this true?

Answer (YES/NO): NO